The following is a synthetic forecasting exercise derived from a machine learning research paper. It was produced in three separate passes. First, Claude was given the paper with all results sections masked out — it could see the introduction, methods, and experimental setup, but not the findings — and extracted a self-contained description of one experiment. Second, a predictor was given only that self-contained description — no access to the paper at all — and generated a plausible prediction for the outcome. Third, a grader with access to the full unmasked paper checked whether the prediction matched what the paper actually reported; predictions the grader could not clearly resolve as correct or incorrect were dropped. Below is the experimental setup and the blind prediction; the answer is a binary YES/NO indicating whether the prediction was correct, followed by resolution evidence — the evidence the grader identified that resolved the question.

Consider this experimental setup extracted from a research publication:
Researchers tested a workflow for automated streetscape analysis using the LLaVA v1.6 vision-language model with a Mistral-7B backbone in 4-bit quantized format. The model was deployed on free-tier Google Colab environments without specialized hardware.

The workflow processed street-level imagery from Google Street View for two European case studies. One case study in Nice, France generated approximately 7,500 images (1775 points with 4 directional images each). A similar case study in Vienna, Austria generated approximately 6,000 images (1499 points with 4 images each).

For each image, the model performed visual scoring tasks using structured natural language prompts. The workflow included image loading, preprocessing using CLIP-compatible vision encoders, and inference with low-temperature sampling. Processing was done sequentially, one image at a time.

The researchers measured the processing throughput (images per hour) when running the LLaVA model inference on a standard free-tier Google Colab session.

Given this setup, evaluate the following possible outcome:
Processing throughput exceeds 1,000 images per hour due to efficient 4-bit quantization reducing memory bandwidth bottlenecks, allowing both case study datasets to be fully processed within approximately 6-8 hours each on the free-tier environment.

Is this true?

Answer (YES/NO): NO